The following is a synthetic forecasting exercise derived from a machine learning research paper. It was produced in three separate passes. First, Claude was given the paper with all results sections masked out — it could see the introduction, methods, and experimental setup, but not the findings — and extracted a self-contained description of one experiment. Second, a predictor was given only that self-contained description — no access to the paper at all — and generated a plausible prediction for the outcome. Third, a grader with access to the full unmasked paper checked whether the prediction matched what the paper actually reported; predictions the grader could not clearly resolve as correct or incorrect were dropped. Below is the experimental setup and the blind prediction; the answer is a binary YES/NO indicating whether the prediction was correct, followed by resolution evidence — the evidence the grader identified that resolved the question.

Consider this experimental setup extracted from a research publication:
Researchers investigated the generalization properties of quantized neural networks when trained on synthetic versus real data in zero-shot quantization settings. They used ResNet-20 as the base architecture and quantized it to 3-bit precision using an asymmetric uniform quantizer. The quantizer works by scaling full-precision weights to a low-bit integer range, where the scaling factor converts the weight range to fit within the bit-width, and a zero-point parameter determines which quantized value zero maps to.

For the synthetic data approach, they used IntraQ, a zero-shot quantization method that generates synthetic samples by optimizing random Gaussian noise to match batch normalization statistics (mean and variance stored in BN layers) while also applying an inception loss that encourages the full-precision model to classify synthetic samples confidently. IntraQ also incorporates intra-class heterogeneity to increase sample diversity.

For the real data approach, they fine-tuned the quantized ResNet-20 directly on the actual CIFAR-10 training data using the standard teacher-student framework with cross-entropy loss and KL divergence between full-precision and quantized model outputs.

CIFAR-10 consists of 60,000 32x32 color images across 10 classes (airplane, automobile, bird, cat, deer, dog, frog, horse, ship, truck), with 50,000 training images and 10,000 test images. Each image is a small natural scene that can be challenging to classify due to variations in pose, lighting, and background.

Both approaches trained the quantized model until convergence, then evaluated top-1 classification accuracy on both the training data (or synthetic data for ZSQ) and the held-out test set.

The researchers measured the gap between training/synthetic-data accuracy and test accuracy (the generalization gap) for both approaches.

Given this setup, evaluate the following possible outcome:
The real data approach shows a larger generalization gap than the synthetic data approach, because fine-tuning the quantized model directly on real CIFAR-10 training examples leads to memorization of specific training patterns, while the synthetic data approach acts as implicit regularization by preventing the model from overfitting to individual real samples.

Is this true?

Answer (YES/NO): NO